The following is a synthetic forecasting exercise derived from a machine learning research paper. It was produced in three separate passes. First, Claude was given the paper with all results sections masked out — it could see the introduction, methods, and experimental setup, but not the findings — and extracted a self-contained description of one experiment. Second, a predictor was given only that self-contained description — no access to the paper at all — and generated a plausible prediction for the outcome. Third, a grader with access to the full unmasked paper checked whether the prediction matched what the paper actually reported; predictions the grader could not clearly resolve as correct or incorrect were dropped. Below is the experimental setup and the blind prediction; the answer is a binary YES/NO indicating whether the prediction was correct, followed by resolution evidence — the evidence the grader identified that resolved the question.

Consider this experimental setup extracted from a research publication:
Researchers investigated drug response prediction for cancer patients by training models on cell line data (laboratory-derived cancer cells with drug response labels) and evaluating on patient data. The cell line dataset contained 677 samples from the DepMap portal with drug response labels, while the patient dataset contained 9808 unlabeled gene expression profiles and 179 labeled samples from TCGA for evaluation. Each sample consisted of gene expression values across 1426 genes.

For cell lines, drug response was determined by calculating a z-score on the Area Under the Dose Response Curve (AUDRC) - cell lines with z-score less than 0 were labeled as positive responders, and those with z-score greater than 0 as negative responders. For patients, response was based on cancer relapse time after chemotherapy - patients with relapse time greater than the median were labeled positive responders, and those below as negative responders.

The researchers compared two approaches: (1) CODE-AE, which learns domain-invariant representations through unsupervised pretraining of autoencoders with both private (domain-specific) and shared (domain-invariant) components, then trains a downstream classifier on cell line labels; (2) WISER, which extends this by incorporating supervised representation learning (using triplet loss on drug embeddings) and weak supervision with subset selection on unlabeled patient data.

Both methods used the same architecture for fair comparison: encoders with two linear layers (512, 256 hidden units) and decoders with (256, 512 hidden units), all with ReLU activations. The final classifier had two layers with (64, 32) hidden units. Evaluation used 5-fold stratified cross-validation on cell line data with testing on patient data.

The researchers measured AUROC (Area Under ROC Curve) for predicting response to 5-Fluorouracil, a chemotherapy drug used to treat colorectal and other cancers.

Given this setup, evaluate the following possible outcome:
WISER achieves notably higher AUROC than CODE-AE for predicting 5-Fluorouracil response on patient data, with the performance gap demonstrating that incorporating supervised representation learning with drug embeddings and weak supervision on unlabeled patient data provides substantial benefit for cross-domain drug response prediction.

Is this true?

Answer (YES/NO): NO